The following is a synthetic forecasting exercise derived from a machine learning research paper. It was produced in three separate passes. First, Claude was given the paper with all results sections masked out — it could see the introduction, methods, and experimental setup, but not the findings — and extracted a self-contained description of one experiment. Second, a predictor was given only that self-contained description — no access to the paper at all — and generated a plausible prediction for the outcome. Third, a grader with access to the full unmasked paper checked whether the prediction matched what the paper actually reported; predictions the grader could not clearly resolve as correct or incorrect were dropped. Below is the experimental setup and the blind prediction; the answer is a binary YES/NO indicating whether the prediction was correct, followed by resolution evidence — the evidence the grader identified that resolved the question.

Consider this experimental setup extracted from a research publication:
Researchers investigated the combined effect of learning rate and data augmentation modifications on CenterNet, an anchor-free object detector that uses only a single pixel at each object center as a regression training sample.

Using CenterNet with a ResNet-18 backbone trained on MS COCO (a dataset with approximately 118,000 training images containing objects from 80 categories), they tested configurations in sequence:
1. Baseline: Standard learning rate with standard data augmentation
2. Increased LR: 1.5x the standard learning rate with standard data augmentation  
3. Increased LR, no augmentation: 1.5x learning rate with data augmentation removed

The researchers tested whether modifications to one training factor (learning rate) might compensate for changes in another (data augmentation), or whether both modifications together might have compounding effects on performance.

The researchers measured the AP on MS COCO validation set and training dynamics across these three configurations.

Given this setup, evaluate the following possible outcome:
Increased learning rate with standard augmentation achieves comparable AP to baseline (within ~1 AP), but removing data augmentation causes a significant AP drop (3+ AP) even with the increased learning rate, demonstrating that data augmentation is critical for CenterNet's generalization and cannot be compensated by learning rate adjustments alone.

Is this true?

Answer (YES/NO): NO